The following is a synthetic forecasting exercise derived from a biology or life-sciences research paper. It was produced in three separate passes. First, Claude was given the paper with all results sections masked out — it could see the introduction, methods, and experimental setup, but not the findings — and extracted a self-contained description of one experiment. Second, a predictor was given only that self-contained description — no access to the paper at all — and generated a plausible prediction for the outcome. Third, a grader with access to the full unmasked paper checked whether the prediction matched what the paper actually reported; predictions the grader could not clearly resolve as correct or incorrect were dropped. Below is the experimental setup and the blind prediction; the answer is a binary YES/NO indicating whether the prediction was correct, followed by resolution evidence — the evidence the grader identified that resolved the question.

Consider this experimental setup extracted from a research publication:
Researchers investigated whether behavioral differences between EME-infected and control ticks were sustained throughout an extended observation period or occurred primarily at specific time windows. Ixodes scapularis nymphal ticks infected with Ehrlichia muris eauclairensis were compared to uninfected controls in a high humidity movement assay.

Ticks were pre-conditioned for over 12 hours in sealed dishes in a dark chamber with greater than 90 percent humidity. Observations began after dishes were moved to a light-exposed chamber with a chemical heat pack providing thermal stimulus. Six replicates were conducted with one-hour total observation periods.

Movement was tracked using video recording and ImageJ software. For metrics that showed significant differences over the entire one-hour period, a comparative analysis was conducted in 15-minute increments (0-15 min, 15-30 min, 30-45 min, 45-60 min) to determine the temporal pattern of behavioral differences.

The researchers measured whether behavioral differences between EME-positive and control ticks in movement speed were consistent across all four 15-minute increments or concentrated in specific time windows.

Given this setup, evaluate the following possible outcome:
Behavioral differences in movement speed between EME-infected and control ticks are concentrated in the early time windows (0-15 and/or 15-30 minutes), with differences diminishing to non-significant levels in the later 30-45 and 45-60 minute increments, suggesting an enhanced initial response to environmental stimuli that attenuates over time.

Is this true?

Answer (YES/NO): NO